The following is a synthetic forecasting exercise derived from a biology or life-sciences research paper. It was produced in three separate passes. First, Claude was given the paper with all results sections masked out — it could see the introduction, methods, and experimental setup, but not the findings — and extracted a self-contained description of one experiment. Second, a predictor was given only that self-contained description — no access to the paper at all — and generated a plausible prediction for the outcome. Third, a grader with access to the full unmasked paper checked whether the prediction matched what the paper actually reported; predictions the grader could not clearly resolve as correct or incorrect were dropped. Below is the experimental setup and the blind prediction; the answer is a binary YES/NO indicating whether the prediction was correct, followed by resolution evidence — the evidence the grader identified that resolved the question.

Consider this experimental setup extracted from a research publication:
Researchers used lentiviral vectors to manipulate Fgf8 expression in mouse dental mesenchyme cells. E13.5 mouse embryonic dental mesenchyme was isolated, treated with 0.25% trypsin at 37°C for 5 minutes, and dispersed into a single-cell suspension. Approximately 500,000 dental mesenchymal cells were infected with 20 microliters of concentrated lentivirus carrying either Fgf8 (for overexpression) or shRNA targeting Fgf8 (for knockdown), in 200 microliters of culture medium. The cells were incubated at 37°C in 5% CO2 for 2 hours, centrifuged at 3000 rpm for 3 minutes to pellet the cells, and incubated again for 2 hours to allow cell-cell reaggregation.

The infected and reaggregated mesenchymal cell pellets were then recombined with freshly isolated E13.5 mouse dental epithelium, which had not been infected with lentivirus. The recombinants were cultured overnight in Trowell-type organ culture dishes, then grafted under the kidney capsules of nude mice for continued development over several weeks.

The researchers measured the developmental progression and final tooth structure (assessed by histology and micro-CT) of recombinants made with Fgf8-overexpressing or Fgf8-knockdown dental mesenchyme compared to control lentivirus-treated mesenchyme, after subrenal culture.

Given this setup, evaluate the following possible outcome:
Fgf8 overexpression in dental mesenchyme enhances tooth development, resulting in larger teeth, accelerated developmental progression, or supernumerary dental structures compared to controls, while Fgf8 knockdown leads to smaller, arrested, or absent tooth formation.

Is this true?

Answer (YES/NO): NO